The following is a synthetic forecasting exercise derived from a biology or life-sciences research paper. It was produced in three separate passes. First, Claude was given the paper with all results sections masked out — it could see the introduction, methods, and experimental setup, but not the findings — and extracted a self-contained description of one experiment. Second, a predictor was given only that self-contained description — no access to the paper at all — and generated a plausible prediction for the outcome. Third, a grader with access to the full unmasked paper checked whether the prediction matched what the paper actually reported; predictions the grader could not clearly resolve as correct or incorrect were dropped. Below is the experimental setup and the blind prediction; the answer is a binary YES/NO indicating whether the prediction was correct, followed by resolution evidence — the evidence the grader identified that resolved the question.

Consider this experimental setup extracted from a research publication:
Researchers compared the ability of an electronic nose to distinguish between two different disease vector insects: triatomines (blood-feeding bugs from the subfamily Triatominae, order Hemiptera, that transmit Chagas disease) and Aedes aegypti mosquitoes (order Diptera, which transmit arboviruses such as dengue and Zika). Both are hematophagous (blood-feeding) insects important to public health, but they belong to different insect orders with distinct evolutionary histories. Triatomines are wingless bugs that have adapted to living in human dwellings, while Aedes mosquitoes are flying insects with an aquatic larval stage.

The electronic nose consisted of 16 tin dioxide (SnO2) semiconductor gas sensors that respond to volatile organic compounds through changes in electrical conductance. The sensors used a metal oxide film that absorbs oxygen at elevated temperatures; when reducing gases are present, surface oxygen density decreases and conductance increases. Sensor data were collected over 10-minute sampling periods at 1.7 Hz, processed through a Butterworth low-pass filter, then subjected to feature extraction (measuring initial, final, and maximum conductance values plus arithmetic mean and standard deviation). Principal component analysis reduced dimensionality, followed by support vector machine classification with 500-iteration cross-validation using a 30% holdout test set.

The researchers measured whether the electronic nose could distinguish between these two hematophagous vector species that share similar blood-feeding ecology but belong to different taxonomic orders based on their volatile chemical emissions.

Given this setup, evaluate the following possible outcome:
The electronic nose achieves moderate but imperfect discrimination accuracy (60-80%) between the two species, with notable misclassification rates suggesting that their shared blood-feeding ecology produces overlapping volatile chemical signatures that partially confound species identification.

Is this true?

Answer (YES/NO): NO